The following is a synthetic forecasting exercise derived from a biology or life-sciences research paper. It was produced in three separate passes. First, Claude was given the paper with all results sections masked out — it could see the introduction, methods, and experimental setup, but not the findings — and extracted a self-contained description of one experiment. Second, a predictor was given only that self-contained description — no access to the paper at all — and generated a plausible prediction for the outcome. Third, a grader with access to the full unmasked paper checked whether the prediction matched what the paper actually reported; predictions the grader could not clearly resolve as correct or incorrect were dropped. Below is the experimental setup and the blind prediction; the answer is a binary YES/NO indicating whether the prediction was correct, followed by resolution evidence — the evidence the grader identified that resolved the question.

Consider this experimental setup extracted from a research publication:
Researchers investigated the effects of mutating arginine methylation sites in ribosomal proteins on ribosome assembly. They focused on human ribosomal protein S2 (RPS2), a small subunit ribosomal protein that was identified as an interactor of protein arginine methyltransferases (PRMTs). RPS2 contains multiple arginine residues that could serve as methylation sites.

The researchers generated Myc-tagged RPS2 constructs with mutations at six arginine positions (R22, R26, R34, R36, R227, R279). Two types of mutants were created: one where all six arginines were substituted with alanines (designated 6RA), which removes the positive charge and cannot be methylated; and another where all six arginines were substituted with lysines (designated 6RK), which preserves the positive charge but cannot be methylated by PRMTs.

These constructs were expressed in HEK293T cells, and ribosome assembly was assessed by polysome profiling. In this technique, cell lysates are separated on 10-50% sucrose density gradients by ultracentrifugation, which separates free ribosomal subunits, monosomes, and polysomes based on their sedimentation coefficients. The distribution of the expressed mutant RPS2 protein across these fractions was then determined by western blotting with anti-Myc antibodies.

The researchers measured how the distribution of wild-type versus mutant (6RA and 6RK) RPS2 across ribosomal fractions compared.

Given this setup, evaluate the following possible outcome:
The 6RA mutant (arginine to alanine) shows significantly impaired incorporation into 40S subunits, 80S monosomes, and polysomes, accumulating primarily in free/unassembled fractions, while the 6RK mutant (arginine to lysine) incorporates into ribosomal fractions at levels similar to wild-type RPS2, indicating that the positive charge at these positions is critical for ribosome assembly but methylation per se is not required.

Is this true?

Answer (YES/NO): NO